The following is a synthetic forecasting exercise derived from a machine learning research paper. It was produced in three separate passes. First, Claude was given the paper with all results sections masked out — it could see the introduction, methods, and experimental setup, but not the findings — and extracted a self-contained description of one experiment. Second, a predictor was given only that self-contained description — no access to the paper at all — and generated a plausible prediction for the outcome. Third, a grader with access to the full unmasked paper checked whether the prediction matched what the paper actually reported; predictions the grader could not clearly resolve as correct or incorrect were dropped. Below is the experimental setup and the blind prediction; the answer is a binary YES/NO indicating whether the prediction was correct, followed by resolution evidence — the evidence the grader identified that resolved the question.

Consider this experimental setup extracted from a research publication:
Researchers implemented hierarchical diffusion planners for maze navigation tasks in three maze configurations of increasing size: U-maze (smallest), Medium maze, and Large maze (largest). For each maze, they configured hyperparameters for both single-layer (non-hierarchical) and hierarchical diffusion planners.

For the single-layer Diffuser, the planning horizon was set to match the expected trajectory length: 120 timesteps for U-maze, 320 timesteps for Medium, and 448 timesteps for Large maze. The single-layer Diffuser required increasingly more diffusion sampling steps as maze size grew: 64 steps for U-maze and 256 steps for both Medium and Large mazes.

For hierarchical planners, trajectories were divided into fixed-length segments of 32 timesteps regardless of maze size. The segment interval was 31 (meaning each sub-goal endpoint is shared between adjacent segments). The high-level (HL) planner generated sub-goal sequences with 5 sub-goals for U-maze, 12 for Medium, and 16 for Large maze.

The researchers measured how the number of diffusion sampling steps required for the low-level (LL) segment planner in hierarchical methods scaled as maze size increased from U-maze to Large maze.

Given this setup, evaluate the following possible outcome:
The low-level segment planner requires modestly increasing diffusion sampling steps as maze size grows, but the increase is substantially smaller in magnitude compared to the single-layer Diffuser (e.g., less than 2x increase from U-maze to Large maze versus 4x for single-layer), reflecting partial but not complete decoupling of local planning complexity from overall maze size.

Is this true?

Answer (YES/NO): NO